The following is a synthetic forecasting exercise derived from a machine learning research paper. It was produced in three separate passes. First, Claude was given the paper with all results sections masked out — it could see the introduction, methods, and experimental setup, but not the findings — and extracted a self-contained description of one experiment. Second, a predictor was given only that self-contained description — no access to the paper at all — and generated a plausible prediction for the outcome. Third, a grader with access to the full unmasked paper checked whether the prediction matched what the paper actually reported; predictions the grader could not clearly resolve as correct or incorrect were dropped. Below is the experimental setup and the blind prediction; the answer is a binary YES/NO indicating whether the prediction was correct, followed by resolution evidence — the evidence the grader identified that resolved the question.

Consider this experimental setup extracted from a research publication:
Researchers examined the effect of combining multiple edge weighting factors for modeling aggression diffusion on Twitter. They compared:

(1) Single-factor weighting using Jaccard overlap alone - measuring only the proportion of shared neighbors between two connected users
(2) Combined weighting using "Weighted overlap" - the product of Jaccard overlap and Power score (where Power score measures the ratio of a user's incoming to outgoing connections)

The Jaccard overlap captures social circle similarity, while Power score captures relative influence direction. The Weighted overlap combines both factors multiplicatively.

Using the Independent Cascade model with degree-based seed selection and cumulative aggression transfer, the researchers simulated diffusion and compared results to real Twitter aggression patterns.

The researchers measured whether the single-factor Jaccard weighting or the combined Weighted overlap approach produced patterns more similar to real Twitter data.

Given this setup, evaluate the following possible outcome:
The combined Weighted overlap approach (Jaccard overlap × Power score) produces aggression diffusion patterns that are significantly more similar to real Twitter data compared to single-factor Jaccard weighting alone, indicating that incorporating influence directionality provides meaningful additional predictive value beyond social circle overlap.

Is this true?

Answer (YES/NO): NO